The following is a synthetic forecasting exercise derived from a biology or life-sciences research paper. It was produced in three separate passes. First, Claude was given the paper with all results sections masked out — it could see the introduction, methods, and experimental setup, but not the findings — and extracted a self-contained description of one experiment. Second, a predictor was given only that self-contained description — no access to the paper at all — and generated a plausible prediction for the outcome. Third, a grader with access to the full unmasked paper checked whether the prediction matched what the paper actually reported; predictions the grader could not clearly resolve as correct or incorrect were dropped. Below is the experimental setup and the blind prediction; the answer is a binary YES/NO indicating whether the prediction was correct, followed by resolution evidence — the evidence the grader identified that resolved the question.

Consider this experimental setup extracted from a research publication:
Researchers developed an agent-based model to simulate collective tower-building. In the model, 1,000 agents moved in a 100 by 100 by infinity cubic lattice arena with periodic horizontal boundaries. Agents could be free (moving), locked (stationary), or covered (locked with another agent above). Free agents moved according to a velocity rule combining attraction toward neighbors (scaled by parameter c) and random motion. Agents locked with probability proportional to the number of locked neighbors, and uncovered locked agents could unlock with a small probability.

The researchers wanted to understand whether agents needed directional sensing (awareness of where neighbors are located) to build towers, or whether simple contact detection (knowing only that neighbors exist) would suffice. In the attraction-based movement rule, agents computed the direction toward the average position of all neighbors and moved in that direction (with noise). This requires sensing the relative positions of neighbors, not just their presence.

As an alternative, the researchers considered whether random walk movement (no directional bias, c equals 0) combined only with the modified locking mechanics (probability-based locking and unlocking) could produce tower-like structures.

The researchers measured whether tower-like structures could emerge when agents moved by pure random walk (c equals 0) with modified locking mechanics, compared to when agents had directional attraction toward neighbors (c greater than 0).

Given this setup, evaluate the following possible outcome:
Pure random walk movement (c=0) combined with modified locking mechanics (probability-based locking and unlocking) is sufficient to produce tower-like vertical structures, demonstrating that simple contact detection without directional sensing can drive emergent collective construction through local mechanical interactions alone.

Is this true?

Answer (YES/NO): NO